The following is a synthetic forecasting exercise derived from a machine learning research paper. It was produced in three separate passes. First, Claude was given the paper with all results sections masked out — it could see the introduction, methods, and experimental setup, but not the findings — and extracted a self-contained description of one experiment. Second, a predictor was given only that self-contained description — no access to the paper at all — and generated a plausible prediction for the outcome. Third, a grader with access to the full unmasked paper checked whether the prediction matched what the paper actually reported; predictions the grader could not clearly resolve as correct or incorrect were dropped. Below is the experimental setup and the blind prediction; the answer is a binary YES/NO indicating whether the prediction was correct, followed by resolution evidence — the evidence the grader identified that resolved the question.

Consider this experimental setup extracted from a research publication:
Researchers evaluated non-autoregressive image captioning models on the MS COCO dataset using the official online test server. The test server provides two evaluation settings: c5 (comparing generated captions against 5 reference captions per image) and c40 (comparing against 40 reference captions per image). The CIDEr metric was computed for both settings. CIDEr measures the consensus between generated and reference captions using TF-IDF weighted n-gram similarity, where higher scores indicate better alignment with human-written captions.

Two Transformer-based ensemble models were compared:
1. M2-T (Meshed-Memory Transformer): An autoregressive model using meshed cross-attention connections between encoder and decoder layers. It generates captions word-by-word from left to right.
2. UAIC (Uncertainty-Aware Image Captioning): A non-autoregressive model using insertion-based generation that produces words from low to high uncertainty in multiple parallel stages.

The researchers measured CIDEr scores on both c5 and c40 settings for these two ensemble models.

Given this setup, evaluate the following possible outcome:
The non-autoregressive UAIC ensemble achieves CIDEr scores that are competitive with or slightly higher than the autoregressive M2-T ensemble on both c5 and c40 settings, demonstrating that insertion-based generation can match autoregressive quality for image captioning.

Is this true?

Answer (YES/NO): YES